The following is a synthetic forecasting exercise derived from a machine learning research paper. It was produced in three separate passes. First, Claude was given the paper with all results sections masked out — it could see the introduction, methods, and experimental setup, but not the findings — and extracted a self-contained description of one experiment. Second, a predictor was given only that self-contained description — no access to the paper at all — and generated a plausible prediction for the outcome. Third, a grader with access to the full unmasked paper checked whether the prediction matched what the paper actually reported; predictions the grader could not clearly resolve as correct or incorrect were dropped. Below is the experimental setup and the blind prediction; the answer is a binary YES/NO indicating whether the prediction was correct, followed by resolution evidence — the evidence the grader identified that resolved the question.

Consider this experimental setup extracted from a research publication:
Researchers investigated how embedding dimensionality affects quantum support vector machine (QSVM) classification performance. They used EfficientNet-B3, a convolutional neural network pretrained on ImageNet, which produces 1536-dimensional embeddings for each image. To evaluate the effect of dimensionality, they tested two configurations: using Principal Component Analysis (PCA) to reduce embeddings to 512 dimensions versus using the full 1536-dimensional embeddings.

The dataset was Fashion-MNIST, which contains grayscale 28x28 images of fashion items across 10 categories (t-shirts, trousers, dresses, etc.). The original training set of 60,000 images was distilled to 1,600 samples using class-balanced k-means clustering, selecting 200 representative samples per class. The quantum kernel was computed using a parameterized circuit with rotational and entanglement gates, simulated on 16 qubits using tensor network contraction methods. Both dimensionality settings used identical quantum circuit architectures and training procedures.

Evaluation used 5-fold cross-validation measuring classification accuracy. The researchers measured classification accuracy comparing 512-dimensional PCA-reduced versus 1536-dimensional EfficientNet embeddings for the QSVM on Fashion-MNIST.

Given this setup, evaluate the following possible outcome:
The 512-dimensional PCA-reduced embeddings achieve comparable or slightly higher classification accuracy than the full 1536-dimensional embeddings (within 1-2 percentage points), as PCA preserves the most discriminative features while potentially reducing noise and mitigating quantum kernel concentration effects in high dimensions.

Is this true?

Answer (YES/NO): YES